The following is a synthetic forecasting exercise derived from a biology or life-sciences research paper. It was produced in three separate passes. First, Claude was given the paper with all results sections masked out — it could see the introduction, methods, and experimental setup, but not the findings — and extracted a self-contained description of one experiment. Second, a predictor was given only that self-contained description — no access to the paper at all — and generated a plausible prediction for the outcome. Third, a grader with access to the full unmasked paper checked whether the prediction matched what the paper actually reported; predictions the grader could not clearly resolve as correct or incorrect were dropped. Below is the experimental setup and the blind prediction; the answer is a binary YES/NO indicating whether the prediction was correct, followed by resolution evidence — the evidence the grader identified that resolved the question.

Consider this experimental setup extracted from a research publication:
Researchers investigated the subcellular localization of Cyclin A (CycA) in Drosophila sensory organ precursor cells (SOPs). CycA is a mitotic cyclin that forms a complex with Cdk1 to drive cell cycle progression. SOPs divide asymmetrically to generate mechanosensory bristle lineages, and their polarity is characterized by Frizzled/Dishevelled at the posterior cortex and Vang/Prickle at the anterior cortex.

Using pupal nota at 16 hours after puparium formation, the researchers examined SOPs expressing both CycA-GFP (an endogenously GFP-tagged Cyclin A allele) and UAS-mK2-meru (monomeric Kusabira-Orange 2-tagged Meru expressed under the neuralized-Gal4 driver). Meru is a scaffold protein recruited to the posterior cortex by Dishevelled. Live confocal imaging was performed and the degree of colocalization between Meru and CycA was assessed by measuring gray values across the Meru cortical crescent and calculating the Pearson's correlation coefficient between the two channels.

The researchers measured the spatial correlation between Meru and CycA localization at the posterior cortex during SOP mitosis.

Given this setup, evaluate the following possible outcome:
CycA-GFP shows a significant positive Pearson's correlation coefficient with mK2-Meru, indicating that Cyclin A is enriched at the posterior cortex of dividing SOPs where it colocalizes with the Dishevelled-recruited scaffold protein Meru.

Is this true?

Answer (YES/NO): YES